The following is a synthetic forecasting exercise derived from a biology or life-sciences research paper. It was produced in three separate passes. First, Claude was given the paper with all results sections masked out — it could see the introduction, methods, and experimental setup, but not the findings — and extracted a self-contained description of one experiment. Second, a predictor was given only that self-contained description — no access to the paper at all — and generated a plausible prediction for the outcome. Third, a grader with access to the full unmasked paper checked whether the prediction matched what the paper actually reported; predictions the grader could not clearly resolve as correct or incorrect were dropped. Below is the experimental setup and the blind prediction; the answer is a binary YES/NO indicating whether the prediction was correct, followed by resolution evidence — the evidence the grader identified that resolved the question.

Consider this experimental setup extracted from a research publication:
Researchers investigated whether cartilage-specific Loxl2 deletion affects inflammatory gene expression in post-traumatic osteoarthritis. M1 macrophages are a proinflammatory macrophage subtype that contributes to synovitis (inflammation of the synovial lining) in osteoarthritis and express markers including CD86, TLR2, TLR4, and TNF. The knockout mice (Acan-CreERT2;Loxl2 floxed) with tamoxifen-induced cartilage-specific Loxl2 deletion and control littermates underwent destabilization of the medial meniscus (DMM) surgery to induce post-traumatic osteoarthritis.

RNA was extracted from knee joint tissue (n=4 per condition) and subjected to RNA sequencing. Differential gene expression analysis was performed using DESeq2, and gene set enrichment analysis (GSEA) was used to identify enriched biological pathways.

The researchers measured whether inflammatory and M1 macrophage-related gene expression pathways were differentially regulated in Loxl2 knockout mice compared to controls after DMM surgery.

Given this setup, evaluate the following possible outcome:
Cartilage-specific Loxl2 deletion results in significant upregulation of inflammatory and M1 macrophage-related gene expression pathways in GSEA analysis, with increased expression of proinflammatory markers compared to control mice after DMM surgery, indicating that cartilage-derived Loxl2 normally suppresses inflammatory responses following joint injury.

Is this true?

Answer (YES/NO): YES